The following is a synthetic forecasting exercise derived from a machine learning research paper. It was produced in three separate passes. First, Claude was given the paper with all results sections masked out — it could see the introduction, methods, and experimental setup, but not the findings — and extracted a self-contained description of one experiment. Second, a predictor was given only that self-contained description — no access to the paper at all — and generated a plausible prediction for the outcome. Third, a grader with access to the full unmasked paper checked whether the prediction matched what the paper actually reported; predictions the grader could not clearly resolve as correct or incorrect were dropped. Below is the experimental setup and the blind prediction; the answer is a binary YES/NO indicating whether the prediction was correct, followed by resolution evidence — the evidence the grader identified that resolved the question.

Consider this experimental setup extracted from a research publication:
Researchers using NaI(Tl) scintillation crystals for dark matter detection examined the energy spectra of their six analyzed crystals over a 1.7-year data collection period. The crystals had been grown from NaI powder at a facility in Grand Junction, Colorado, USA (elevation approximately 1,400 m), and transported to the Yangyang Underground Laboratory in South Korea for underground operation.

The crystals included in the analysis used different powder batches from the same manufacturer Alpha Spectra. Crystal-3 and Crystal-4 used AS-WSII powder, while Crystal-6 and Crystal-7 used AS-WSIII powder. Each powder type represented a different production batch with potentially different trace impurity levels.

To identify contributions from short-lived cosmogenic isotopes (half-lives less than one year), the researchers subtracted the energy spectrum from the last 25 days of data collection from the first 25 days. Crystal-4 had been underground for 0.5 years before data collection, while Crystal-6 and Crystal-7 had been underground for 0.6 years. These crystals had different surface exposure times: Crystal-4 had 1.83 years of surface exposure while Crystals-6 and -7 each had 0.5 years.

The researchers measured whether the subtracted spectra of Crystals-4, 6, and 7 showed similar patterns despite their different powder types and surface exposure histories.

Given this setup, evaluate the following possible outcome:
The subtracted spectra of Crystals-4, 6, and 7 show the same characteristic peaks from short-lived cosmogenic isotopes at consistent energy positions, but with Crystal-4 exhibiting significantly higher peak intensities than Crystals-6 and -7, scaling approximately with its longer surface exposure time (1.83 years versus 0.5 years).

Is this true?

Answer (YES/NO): NO